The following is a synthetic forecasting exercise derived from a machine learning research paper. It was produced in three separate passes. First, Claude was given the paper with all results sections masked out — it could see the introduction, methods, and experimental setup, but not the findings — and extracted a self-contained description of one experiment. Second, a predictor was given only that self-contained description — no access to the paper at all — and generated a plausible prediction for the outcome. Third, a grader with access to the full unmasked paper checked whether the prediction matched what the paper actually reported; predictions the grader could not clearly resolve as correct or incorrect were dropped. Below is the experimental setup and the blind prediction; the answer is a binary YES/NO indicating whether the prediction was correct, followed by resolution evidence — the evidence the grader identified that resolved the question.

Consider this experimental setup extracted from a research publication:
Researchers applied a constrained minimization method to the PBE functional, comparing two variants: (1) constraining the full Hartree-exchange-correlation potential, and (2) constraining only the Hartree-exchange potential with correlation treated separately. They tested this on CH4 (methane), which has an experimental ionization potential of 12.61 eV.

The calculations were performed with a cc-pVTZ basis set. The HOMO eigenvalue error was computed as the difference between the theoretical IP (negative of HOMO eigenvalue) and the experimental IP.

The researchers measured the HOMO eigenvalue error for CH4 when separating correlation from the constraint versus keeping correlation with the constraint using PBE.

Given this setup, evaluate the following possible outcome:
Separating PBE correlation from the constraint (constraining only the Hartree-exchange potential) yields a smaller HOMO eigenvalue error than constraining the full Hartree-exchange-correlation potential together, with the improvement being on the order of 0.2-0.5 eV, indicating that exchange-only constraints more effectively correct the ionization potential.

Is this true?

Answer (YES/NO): NO